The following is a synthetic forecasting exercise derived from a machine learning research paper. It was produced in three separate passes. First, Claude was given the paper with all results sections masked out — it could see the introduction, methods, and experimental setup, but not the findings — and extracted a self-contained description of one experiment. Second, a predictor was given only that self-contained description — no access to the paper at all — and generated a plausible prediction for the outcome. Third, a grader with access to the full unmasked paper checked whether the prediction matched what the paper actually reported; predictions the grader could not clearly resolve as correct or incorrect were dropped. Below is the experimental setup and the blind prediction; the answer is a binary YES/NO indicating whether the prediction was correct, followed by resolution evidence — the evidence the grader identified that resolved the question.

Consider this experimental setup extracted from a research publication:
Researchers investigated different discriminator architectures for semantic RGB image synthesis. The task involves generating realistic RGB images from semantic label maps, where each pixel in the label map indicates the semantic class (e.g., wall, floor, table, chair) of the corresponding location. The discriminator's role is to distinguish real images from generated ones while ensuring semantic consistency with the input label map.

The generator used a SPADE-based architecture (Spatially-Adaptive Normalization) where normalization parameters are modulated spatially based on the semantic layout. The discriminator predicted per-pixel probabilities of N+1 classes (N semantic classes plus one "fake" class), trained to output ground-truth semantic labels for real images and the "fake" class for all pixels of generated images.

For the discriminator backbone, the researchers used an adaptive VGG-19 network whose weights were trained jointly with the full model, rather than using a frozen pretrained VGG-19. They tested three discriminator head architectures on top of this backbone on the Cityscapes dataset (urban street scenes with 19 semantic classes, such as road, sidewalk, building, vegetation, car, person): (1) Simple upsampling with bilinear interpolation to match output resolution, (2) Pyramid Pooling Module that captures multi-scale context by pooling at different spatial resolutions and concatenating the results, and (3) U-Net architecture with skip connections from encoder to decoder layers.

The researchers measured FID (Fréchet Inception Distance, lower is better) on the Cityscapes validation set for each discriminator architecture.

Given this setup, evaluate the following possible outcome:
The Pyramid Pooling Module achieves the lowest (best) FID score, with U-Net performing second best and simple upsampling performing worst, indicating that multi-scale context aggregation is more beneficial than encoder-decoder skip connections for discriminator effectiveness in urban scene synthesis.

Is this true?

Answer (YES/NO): YES